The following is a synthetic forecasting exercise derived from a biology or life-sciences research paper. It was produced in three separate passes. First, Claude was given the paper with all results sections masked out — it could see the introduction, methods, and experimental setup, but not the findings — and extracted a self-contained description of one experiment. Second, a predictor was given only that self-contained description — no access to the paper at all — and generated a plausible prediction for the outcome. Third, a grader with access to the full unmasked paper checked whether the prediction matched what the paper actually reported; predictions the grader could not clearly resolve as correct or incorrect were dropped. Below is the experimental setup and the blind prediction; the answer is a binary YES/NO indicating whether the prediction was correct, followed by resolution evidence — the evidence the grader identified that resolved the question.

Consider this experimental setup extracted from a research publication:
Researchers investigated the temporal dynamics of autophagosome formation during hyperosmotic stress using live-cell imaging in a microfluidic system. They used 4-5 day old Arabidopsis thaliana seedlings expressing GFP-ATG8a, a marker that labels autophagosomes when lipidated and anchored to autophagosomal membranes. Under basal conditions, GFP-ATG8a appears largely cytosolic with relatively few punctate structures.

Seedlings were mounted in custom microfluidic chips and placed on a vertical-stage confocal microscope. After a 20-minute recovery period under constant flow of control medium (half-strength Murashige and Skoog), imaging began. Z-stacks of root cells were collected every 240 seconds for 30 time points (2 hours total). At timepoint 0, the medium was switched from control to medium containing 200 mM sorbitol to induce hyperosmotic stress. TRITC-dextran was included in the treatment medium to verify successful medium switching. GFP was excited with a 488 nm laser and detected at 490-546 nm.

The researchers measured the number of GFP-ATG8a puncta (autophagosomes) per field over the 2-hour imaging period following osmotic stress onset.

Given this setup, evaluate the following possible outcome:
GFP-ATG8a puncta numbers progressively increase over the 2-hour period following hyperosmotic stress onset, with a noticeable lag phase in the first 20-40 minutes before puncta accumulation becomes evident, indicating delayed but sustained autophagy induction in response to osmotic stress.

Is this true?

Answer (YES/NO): NO